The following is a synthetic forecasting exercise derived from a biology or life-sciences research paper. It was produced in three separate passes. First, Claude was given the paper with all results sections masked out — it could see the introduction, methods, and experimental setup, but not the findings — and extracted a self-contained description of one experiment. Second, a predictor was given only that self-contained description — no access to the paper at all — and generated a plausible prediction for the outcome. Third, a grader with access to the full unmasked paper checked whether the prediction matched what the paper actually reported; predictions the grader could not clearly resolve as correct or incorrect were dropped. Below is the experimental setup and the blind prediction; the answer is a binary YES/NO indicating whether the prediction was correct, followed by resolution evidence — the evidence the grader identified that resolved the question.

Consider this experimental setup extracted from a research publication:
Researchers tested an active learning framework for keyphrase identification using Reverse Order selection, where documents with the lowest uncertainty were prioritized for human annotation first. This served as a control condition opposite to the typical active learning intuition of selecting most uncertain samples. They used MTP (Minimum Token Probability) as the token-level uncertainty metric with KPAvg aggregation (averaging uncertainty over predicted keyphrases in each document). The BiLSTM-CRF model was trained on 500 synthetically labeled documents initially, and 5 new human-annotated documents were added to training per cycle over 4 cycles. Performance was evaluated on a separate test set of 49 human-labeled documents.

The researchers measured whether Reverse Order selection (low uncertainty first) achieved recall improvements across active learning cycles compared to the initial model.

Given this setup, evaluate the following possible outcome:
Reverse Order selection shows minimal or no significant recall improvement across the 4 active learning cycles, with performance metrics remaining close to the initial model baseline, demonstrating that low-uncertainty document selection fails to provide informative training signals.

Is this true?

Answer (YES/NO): NO